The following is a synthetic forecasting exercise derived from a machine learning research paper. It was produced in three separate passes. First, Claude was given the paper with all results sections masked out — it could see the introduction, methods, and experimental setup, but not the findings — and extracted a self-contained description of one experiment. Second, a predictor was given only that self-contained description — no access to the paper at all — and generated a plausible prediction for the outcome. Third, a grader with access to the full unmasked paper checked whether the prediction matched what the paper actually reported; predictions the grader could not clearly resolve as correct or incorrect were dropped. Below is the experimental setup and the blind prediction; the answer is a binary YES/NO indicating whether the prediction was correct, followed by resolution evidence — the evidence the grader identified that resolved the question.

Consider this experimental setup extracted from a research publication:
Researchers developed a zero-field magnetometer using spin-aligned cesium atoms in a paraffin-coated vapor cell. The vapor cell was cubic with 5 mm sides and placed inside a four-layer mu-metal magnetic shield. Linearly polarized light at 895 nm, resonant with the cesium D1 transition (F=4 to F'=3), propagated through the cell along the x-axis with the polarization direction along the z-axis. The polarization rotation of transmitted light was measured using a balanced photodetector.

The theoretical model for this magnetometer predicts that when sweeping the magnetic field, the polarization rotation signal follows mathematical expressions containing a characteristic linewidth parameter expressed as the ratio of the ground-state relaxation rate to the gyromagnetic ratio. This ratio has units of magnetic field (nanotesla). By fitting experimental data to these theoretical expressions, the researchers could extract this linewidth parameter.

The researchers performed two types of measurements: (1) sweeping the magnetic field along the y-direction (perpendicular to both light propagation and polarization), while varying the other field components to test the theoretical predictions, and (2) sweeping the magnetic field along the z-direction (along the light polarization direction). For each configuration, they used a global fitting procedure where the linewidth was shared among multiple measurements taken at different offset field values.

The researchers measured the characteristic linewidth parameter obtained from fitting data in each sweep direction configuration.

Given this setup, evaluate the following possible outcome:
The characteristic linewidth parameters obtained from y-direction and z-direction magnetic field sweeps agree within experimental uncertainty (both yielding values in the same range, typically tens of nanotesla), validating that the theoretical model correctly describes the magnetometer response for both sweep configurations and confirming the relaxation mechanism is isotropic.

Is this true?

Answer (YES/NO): NO